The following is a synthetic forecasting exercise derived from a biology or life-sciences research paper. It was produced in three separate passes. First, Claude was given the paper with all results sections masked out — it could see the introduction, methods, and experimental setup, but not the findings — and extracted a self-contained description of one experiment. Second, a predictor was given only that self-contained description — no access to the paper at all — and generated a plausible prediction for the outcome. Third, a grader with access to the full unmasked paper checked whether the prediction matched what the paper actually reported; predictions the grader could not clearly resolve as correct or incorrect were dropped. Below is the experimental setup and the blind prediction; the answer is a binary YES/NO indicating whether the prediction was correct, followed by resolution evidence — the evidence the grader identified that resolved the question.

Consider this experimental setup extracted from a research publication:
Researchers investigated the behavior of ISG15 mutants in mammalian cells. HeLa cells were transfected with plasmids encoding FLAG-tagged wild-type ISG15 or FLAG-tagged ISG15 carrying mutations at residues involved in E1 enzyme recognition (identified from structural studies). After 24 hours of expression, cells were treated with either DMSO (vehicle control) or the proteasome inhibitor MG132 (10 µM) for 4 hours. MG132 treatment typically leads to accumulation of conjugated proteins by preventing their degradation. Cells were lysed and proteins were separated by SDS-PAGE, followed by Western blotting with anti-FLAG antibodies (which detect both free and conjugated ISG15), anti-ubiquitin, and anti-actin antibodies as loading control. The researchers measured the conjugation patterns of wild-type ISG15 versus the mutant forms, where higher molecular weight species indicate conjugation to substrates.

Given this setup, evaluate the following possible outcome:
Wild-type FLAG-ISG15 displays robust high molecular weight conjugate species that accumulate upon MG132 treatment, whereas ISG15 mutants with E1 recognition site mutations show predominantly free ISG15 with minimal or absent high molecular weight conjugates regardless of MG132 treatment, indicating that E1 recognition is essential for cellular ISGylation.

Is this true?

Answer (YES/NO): NO